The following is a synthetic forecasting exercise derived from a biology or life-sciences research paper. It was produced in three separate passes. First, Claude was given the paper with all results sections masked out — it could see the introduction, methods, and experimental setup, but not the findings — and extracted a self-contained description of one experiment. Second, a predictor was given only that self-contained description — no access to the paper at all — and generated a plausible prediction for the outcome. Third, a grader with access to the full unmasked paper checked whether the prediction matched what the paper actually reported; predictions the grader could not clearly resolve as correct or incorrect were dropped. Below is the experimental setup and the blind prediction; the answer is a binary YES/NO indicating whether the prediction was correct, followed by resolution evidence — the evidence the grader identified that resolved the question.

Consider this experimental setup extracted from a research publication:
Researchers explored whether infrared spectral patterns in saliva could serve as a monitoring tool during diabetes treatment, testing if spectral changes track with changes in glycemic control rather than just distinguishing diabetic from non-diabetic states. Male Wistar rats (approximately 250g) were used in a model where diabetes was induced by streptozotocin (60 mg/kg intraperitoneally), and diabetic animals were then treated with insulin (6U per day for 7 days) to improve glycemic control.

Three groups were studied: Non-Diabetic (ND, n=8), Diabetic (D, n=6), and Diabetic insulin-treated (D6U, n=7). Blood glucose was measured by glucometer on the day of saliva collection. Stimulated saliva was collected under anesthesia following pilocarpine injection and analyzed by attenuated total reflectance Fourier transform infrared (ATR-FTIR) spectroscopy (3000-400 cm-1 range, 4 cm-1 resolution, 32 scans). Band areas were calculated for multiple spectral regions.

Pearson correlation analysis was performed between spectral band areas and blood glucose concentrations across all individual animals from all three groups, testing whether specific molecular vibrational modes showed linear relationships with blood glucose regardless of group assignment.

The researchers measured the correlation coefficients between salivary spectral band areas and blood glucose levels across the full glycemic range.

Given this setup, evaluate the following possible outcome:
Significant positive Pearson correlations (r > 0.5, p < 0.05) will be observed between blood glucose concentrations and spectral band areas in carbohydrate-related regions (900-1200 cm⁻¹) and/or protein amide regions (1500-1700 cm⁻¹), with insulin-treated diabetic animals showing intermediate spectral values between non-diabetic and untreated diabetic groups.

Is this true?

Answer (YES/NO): NO